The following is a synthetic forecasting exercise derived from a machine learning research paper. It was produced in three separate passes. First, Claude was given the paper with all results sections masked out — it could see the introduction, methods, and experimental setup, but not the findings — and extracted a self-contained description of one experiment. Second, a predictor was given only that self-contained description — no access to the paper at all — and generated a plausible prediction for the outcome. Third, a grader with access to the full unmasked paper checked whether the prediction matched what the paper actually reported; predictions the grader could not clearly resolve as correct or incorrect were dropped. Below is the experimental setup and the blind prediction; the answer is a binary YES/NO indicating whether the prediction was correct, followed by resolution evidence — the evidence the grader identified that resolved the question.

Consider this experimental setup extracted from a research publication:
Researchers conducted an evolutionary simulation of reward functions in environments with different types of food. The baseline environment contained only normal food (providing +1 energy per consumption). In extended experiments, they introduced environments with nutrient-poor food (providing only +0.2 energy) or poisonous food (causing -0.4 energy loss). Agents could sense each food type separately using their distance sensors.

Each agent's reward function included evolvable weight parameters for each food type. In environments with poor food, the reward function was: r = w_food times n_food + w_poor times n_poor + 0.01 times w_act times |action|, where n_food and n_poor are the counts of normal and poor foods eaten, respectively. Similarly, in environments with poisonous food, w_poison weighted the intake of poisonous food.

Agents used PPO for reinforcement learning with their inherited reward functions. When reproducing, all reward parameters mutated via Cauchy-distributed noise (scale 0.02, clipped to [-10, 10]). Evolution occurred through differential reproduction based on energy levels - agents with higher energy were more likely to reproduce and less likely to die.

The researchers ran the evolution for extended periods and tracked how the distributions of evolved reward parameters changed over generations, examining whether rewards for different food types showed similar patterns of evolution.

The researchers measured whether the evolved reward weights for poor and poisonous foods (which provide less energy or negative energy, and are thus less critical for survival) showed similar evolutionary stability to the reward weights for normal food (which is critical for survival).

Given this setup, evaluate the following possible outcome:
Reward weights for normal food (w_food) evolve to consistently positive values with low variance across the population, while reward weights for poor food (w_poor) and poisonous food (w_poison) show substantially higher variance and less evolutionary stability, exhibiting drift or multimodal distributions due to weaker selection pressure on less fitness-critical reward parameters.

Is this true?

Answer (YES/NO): YES